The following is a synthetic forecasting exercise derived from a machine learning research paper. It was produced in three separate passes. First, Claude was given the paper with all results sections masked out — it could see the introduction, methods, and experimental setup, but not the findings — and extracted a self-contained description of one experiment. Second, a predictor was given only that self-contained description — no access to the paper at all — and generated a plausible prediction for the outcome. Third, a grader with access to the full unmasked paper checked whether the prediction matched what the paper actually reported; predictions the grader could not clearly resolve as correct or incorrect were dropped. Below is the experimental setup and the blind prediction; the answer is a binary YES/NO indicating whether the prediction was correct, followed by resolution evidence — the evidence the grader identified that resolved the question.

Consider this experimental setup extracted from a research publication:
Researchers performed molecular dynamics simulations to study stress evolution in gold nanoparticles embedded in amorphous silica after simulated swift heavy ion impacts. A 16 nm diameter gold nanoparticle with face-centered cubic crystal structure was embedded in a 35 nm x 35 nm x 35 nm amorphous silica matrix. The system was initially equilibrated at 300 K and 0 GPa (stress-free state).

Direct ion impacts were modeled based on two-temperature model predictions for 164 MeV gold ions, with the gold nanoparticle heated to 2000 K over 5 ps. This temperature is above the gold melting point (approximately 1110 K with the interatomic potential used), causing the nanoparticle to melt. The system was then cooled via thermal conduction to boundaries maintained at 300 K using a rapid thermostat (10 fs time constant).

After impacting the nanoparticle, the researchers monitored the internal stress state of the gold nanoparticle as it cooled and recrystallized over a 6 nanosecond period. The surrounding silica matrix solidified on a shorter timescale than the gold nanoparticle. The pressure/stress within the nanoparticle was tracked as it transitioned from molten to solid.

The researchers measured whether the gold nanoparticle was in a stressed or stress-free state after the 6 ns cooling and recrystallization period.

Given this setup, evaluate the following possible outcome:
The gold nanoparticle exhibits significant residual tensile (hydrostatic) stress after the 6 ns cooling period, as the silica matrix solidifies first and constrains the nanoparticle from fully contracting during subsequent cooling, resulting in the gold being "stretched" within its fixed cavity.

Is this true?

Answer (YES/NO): YES